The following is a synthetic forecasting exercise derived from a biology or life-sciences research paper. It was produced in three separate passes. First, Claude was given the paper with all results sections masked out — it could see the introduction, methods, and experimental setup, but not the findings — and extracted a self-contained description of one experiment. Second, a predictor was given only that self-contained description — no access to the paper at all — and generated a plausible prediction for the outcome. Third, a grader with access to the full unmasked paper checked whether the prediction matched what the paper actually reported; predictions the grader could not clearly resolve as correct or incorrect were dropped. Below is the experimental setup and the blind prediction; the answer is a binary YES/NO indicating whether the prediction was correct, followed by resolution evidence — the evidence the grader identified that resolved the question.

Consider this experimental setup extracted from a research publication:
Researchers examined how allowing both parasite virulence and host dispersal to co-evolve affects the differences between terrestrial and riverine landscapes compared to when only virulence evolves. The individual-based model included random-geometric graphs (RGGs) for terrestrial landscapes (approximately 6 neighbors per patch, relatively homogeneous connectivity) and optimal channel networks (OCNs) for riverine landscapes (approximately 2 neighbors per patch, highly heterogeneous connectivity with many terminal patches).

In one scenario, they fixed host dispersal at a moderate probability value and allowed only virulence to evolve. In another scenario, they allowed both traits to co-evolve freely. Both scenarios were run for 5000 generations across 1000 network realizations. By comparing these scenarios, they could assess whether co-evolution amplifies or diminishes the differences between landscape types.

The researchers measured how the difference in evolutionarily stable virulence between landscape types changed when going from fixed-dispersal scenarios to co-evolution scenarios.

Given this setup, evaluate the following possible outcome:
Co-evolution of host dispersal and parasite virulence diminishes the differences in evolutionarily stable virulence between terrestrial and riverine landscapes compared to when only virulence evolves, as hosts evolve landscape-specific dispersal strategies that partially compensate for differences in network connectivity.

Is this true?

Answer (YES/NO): NO